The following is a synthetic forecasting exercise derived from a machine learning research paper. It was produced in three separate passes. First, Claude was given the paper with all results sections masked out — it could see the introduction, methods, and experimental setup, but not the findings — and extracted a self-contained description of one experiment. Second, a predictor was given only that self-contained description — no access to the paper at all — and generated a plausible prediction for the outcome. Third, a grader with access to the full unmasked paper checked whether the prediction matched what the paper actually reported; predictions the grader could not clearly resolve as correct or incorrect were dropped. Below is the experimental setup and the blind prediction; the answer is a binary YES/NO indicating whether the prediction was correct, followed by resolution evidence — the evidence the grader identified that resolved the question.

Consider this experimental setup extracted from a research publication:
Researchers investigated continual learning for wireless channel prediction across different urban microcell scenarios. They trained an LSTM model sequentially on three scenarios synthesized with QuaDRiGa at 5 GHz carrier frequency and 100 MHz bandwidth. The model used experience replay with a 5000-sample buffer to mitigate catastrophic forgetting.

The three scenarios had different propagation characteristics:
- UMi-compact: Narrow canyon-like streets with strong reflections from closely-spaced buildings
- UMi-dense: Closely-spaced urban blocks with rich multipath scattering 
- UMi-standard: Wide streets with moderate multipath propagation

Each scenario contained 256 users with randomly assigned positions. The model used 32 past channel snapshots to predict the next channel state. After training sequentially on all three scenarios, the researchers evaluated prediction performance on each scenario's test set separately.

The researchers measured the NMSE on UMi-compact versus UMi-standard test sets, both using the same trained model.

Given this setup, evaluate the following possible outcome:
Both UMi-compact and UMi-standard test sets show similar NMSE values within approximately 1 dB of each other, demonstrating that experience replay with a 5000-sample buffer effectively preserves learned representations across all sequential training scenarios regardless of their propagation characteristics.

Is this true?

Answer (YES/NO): NO